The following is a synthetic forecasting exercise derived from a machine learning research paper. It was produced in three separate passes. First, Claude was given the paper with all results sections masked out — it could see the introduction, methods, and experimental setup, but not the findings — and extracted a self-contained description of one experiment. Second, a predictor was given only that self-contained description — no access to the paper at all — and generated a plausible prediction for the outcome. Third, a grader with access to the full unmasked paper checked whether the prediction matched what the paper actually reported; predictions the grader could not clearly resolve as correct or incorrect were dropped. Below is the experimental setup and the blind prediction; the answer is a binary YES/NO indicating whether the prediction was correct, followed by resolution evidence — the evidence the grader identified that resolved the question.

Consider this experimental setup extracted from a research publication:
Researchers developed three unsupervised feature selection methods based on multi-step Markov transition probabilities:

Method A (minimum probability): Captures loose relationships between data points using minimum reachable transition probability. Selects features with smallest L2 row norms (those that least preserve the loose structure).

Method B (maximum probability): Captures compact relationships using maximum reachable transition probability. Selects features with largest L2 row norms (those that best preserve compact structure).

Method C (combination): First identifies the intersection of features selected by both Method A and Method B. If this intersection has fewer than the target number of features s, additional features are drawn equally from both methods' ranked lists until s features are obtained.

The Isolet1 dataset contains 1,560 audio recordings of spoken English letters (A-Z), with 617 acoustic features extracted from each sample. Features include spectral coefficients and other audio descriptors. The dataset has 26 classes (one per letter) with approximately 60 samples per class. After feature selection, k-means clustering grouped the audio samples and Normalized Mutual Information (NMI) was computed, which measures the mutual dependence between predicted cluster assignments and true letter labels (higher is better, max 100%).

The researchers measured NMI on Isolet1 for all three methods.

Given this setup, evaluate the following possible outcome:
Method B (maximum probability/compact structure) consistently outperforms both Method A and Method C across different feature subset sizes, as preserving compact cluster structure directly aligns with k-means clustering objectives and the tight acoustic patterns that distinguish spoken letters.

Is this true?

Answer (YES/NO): NO